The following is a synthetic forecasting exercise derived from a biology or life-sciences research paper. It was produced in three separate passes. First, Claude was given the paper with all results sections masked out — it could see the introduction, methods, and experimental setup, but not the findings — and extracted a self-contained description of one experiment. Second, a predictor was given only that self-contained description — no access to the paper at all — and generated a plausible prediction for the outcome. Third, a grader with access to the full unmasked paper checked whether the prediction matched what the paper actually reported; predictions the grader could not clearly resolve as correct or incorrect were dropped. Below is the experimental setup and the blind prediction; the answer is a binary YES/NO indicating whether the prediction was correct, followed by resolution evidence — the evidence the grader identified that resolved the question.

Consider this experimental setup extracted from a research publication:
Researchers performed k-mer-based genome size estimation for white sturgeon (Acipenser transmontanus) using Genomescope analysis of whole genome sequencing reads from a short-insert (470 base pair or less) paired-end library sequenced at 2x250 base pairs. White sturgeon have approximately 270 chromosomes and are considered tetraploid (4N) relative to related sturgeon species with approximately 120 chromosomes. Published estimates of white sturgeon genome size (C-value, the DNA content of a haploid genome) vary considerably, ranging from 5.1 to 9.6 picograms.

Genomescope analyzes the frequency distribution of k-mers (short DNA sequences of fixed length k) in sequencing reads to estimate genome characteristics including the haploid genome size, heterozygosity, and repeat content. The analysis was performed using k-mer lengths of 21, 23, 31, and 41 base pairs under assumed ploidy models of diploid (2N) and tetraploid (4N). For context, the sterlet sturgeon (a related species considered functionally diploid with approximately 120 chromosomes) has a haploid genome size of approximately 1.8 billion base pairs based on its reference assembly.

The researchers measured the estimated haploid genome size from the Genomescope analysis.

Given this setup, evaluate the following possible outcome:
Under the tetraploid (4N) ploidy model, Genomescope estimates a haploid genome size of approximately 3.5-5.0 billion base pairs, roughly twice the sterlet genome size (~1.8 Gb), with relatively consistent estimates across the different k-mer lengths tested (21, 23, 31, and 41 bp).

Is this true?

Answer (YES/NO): NO